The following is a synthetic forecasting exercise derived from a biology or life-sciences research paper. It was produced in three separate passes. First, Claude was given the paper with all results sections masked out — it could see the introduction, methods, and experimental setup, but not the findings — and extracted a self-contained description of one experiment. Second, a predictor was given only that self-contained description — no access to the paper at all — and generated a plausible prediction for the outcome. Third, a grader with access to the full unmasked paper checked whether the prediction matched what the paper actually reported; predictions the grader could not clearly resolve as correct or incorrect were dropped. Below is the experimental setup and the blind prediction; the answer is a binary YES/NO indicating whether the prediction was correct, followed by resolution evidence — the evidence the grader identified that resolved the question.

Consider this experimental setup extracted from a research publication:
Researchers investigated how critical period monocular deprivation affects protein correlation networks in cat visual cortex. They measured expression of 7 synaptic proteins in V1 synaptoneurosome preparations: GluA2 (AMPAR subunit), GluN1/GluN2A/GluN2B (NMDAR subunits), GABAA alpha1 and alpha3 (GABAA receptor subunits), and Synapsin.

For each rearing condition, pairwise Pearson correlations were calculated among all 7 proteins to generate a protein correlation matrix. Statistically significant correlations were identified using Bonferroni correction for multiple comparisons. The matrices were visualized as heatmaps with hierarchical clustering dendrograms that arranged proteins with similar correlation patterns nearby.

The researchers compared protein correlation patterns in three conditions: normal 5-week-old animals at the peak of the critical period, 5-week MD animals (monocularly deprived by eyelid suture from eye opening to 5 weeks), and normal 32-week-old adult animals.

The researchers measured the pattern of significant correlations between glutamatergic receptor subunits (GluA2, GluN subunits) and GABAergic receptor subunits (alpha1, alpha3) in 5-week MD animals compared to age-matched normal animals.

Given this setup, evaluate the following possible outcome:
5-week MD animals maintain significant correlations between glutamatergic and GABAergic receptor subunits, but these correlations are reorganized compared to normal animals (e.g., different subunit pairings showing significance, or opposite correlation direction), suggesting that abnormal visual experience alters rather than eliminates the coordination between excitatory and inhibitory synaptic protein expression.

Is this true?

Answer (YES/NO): NO